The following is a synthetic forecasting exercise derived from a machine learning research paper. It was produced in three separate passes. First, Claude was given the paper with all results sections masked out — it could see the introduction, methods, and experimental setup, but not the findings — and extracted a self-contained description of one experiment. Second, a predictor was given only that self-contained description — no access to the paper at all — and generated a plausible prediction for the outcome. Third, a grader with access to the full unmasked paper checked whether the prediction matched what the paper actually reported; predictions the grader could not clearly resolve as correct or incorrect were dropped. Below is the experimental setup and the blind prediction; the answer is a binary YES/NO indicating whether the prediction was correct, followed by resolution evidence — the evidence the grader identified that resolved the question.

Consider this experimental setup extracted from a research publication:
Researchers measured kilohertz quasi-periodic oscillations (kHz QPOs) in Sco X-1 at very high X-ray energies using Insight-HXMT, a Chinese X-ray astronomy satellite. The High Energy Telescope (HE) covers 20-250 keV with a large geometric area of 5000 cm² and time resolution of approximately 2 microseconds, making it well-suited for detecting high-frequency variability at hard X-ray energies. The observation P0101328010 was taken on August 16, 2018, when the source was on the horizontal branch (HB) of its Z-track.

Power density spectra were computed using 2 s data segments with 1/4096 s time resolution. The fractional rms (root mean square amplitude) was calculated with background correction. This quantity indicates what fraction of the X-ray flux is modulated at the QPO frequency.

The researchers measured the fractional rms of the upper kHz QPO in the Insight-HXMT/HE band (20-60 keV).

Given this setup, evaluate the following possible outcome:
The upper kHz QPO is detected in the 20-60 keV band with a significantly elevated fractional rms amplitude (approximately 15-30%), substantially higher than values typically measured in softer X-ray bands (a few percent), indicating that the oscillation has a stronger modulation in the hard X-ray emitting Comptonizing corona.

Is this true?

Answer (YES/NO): NO